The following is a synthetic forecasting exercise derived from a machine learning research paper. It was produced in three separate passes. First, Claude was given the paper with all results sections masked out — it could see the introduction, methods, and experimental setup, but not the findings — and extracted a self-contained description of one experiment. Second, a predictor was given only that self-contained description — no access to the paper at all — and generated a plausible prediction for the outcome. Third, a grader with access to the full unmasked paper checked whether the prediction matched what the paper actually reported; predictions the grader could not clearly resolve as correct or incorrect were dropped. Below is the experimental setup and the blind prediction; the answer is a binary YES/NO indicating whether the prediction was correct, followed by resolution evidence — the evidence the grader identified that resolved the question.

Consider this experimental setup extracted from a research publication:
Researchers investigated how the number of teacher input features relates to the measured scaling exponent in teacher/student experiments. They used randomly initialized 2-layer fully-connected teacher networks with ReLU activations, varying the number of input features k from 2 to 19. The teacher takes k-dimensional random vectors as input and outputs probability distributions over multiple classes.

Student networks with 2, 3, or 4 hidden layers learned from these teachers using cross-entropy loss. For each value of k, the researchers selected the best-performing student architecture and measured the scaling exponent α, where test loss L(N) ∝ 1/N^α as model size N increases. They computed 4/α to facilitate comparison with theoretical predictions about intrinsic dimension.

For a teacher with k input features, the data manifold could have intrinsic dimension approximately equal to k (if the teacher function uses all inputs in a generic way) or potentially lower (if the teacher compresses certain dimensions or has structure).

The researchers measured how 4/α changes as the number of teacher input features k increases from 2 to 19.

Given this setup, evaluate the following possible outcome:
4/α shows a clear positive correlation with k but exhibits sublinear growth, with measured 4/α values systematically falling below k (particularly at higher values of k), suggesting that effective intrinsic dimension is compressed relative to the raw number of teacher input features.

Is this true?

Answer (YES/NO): NO